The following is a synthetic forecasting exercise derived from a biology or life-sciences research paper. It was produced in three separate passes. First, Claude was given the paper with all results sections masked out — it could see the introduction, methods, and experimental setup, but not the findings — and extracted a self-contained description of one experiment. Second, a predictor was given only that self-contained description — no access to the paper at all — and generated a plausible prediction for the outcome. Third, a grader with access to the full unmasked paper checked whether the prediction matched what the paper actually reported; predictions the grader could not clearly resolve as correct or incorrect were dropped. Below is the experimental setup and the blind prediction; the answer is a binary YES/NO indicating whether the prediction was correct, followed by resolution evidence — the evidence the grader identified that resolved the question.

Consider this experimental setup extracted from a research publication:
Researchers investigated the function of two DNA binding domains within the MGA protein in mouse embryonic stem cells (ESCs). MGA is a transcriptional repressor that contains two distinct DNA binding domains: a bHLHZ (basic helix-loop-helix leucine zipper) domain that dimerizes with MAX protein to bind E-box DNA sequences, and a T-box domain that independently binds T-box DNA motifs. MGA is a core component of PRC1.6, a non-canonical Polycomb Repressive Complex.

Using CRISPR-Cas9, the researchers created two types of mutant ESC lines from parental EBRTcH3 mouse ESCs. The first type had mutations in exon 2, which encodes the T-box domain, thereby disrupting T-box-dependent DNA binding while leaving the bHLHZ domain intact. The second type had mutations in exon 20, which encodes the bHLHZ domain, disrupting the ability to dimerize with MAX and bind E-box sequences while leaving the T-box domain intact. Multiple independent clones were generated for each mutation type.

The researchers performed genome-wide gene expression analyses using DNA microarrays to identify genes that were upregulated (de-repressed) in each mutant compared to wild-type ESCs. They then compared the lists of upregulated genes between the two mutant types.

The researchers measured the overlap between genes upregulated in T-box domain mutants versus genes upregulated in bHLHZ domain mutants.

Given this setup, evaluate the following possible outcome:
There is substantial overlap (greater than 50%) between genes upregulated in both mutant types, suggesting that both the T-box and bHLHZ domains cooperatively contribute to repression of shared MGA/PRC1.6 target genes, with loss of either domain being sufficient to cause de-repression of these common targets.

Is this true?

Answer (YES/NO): NO